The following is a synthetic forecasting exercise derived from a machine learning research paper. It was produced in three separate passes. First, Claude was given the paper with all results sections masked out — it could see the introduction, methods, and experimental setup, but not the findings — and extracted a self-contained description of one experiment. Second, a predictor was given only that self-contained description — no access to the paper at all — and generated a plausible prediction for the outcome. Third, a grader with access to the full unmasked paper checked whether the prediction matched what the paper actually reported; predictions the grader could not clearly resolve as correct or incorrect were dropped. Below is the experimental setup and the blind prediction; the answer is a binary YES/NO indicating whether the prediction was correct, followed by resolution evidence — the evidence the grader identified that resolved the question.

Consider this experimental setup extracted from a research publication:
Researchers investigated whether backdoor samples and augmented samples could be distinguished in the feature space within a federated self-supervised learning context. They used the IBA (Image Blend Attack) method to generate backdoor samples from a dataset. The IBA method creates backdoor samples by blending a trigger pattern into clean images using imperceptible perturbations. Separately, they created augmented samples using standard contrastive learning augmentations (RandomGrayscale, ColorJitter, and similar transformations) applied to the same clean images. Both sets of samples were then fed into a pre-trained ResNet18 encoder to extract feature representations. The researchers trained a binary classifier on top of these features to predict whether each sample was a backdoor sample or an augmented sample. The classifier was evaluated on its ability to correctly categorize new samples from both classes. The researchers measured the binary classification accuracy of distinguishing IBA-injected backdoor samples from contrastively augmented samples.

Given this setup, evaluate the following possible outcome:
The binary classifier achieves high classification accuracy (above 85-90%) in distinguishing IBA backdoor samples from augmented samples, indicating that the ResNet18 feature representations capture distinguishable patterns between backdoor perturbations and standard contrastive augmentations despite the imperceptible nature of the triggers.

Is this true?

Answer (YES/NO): NO